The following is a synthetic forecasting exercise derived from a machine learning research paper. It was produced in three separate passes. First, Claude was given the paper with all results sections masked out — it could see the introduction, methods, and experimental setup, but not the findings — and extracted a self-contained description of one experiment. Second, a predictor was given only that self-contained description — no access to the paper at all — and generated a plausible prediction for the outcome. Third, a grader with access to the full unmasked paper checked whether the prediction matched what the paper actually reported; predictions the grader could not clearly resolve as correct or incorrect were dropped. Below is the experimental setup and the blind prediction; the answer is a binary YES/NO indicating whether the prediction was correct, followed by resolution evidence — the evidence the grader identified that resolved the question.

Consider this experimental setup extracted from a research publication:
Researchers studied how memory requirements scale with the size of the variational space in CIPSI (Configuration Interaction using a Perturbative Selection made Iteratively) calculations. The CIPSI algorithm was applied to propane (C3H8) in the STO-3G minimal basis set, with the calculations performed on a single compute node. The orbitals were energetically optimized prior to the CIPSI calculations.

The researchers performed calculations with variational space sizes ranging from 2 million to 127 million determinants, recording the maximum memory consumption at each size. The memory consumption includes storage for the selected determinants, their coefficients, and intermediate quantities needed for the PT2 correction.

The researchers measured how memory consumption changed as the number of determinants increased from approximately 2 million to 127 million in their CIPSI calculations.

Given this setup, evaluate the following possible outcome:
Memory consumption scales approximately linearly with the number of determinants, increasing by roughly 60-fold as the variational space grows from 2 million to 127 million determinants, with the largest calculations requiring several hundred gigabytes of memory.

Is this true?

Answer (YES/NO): NO